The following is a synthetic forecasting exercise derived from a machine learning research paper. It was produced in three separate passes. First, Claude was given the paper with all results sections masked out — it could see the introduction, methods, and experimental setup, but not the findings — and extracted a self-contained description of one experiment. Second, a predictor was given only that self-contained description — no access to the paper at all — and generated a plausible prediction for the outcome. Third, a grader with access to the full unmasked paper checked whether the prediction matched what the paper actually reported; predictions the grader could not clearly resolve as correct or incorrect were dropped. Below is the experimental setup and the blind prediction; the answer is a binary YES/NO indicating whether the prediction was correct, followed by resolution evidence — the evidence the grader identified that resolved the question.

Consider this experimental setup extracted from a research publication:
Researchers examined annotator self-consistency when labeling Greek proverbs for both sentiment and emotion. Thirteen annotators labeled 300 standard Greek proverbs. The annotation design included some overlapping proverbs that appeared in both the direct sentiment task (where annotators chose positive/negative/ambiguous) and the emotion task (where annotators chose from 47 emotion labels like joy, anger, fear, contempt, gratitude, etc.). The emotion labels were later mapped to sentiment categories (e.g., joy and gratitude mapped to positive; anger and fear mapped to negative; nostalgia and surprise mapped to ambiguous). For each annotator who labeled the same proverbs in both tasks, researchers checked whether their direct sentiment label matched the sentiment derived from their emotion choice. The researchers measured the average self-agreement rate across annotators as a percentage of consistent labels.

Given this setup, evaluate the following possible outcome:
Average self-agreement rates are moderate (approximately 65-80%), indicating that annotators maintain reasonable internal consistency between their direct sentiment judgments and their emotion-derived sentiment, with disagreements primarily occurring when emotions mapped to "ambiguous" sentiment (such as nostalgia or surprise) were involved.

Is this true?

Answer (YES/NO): YES